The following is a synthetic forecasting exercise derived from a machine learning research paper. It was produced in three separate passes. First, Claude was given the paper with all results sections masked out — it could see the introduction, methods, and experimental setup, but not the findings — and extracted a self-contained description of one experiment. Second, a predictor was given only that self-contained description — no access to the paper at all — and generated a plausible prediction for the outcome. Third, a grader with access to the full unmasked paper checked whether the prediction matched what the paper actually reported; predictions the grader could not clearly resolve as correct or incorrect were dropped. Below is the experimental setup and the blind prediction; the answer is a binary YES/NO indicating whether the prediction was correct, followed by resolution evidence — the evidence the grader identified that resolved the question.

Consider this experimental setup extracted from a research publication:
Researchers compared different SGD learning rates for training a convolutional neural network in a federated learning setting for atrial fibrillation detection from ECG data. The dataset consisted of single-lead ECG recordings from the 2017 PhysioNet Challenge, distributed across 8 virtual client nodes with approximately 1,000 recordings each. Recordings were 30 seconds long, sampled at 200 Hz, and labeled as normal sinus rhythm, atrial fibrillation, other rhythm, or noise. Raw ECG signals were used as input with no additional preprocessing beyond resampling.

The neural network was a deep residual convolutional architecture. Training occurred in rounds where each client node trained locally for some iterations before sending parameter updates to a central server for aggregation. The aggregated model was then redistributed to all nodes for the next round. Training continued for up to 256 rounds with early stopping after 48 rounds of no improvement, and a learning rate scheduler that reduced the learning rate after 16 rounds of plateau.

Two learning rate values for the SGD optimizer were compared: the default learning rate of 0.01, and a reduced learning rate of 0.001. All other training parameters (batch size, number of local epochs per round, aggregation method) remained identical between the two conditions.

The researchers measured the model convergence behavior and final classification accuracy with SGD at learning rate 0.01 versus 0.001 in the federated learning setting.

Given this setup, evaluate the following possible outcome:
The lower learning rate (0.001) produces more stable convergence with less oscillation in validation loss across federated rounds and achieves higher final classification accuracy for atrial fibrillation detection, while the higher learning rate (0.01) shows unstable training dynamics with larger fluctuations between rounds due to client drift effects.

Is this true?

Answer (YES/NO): NO